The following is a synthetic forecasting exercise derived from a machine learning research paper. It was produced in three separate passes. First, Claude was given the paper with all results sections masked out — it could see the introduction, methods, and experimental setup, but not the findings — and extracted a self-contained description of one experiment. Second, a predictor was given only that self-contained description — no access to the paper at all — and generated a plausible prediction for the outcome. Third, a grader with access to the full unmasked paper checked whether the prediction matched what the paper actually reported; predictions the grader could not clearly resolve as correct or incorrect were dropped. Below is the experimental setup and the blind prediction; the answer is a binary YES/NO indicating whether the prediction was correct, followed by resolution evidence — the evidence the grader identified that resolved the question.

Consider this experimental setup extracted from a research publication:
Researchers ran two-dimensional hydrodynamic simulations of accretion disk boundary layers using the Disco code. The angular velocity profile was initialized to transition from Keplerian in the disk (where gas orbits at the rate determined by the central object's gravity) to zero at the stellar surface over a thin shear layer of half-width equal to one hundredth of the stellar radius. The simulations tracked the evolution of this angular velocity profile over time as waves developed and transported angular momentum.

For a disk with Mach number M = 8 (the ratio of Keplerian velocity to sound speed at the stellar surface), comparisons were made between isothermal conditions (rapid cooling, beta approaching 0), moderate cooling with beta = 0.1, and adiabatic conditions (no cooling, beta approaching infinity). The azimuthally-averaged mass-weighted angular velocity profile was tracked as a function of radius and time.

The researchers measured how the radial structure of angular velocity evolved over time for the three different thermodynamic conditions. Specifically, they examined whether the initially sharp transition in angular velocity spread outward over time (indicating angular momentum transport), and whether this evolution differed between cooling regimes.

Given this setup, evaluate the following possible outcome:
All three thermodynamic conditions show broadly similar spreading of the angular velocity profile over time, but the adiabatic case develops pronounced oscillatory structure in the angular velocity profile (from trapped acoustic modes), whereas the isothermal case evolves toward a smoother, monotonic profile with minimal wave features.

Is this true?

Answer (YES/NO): NO